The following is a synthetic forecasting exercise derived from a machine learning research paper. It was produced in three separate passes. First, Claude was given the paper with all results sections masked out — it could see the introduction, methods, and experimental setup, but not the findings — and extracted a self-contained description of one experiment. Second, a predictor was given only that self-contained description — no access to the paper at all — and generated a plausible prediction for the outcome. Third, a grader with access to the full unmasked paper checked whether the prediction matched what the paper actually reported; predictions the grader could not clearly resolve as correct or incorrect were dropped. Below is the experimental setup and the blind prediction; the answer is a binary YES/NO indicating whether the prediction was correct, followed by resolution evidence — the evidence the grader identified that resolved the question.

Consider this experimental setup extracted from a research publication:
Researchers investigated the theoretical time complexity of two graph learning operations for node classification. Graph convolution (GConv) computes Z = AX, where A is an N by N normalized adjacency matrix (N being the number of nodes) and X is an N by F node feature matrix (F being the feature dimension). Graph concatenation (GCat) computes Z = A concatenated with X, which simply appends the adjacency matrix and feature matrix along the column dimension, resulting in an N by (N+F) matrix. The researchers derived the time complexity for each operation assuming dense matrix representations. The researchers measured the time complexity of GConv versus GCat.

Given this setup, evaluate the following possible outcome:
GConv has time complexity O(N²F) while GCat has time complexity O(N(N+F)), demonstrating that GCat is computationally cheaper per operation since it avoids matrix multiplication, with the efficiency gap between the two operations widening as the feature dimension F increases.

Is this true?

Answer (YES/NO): NO